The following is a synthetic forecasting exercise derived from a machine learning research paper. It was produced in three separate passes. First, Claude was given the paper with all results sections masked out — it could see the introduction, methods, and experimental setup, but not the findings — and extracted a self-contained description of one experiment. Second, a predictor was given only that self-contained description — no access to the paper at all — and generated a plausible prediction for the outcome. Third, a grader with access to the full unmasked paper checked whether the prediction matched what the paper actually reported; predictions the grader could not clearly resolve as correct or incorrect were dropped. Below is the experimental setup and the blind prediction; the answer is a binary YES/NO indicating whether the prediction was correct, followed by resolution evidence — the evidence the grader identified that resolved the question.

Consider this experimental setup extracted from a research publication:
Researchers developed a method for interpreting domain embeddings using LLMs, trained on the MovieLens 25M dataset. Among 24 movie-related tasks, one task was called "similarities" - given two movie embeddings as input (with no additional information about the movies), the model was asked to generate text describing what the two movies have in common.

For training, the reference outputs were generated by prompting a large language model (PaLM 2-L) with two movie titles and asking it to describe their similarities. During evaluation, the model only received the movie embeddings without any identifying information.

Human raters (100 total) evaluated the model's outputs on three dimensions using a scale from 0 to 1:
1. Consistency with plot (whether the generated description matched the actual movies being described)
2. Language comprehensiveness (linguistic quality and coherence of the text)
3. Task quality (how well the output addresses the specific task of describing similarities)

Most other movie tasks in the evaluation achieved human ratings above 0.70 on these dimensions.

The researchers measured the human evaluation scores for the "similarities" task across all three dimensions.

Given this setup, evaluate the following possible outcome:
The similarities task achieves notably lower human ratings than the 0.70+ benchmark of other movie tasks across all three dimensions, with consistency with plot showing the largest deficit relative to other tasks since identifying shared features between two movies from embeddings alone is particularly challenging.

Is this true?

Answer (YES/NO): YES